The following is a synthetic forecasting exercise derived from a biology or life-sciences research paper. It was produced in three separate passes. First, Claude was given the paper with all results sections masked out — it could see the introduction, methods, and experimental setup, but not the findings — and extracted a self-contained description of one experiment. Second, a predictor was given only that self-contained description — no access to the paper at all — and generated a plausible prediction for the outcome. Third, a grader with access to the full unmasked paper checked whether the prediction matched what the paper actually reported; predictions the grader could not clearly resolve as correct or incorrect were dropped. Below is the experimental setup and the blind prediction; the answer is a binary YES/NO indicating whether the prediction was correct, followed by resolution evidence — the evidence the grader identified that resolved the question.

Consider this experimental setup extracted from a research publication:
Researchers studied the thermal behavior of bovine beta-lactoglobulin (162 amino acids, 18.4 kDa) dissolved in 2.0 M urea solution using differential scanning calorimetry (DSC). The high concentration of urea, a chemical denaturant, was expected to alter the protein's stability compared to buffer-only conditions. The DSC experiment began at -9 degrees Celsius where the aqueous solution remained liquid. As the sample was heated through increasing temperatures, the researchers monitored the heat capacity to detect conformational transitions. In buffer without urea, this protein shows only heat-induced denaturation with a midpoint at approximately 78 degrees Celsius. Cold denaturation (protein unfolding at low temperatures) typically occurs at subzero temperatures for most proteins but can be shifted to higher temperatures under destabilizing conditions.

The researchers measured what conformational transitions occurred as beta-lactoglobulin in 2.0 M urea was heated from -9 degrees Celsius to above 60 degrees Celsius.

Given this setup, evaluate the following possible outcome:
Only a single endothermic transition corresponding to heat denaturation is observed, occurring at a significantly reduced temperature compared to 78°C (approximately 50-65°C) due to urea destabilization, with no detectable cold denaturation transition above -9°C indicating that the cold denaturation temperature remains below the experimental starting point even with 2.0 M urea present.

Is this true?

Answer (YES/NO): NO